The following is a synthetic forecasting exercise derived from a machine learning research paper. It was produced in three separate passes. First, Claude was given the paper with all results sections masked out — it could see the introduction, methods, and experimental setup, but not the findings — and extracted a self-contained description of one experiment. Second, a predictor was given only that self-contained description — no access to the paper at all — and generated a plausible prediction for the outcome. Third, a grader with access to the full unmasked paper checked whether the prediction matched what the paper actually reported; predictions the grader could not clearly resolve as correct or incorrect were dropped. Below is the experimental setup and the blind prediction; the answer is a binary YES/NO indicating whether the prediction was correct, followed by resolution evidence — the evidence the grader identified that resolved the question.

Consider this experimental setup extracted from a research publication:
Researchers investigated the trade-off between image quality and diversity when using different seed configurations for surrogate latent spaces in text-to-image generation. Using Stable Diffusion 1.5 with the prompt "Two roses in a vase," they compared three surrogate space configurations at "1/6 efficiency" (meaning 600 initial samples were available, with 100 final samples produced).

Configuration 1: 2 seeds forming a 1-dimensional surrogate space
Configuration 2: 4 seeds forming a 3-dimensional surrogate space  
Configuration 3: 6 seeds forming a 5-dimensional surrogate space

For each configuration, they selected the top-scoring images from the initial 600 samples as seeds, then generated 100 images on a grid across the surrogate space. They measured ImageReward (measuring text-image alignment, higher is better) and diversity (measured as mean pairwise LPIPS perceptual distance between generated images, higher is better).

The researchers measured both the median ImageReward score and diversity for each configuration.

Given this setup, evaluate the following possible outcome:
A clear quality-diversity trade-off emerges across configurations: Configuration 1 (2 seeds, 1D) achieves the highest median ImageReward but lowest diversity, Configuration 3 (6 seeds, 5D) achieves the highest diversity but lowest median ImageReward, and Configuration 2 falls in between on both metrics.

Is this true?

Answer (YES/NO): YES